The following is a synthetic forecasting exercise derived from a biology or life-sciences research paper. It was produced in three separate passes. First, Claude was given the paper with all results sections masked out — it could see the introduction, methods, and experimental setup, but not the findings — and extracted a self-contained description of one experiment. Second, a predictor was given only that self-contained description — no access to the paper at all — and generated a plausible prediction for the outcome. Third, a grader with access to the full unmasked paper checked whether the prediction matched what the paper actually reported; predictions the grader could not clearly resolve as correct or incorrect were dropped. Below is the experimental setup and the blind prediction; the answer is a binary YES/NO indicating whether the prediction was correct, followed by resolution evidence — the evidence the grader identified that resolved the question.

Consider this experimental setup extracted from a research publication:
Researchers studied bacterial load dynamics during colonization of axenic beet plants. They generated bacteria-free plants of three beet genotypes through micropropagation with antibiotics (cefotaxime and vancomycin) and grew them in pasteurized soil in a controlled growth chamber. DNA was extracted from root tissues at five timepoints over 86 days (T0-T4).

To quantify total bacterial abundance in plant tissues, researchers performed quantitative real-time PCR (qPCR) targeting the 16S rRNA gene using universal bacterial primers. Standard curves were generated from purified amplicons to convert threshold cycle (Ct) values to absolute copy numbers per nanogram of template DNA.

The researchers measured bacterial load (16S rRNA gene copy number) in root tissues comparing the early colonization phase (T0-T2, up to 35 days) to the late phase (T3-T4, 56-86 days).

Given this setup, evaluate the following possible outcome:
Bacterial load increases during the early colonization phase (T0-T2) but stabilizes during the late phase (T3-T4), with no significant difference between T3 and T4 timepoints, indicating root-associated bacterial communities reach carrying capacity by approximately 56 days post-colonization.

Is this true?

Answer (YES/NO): NO